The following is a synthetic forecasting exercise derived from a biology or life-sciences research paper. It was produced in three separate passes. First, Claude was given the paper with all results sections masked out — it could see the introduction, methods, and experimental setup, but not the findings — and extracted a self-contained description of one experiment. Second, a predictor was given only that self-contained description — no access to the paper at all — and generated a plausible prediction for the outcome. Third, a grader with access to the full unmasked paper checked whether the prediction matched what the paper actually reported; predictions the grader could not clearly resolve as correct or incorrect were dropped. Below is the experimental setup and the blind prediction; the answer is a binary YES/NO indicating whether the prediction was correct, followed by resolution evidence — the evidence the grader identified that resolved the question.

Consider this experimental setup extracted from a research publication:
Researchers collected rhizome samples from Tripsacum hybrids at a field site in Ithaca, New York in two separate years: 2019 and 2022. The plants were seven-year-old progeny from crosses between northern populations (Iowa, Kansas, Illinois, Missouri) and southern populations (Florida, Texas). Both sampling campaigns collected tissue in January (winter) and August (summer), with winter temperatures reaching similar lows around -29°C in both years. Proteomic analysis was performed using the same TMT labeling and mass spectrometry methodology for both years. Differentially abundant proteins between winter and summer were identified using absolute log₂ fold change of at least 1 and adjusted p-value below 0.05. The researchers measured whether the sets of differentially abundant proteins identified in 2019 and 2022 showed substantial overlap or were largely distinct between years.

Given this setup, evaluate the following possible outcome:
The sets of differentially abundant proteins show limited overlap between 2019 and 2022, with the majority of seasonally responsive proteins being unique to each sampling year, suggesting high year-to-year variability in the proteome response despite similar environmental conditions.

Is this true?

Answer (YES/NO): NO